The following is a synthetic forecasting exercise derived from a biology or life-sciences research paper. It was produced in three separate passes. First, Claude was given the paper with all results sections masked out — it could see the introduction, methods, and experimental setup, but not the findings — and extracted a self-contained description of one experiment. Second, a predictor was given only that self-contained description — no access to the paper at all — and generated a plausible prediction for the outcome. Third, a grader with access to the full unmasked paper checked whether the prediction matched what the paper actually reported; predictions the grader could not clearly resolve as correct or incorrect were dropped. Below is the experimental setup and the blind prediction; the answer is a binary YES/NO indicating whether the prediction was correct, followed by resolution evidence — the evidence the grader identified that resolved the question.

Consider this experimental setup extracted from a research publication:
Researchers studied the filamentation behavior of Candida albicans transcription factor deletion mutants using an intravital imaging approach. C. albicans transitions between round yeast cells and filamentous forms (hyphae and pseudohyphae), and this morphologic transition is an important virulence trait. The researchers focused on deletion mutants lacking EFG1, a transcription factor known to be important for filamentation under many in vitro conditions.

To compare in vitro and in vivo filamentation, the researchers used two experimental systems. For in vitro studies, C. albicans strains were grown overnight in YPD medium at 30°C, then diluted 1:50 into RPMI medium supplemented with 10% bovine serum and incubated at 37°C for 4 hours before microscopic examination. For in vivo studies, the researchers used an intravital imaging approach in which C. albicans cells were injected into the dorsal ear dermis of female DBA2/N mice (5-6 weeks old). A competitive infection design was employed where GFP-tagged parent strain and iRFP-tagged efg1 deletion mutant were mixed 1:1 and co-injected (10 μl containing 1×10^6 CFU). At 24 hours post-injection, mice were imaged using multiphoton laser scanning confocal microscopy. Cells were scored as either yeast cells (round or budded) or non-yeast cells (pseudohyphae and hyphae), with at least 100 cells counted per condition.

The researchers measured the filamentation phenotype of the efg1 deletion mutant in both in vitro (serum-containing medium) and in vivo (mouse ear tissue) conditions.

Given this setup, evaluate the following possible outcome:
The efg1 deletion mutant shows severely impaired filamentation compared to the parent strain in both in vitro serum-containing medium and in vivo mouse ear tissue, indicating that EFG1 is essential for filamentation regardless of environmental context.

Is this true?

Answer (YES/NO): YES